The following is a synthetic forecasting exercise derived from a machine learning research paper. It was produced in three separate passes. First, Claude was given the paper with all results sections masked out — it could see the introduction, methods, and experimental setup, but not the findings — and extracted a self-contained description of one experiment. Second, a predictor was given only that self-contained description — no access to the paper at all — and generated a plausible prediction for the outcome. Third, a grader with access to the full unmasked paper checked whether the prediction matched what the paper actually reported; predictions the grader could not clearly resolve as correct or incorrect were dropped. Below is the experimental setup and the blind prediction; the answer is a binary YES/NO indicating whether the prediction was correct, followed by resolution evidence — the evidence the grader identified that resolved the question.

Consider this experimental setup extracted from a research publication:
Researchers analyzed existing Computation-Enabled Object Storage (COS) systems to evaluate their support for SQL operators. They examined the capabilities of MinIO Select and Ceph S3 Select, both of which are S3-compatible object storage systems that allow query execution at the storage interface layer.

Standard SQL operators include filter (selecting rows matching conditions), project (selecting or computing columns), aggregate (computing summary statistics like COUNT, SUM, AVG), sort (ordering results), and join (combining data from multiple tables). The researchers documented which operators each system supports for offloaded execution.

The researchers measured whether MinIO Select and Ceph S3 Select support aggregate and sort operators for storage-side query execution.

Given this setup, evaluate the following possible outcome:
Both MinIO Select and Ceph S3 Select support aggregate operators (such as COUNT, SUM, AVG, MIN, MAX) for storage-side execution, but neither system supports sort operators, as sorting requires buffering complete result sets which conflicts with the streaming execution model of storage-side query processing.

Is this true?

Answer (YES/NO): NO